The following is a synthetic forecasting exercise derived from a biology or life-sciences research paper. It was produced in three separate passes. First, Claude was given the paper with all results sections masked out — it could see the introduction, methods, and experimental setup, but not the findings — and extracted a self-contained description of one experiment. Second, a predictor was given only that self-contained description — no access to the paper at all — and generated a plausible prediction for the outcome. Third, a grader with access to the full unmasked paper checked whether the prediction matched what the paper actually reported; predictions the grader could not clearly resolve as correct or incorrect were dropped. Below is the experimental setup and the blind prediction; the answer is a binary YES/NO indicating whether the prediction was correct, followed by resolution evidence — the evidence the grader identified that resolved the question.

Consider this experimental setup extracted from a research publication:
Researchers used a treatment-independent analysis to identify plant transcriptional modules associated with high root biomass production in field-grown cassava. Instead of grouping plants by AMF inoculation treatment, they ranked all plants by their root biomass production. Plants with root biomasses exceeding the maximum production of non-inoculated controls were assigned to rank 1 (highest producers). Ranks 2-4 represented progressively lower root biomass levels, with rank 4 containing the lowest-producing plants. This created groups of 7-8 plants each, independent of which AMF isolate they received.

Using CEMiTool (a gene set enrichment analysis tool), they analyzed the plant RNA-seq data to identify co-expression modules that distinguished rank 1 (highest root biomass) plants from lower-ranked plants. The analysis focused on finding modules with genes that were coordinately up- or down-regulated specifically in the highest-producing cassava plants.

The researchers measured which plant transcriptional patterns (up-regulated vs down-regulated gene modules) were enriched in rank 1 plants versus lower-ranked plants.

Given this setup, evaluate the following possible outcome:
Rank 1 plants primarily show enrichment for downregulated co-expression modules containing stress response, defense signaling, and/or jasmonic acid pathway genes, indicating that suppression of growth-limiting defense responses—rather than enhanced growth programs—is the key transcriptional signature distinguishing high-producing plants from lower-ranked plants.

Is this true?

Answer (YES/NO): YES